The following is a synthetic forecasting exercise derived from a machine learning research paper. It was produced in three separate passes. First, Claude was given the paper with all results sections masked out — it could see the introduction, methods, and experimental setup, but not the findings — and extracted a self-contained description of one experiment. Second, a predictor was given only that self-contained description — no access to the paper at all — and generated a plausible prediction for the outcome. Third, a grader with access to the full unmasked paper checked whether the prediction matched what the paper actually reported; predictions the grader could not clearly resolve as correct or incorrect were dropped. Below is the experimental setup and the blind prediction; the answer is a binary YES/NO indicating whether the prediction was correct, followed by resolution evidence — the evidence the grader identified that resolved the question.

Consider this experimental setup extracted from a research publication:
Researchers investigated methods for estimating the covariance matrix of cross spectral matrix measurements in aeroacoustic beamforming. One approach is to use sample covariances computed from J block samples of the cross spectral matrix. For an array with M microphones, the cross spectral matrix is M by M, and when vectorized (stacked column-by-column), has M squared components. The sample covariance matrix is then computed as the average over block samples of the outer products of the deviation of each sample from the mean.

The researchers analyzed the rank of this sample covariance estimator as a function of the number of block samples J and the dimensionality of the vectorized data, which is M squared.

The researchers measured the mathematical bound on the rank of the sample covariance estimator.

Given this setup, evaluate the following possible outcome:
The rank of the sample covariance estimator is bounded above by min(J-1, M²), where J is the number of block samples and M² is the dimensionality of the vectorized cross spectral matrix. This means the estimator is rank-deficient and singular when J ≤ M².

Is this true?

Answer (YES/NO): NO